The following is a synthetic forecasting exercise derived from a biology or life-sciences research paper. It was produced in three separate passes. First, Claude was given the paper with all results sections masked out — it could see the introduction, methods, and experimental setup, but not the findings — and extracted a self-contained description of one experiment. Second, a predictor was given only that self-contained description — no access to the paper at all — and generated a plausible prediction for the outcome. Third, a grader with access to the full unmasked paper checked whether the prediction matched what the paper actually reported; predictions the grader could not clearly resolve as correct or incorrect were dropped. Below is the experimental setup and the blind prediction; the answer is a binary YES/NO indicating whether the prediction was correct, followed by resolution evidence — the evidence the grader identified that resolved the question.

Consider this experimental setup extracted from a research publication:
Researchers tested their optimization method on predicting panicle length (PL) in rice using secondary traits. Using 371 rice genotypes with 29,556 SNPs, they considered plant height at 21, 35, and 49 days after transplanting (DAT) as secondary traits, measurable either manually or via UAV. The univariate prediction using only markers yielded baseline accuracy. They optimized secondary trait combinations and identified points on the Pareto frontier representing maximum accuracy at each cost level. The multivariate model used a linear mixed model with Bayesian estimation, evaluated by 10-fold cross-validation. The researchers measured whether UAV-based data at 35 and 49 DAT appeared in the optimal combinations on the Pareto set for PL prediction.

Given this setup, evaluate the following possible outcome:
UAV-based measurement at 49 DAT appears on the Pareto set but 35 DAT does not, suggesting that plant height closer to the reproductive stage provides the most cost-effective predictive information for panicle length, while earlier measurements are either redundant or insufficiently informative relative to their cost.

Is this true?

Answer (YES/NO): NO